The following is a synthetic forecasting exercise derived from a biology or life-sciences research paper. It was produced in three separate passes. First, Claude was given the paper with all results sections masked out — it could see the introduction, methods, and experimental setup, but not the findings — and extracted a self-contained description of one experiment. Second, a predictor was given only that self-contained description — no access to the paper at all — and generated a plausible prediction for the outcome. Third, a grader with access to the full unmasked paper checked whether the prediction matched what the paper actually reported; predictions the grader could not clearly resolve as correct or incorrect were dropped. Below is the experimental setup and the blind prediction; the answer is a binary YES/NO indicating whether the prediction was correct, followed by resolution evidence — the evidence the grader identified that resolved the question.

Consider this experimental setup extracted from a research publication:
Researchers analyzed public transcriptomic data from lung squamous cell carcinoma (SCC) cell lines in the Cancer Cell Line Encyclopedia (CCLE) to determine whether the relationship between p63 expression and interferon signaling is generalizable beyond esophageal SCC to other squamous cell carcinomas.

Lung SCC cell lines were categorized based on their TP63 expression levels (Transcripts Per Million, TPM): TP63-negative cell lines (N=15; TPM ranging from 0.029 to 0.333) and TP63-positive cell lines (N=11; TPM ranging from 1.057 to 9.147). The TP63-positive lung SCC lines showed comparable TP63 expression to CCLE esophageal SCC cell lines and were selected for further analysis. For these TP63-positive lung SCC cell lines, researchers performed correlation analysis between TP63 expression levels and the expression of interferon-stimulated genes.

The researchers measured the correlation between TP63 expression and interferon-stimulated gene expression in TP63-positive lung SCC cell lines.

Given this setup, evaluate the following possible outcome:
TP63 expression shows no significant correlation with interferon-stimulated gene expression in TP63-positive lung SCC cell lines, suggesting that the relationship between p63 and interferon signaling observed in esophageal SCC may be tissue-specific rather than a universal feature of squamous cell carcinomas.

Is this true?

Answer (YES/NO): NO